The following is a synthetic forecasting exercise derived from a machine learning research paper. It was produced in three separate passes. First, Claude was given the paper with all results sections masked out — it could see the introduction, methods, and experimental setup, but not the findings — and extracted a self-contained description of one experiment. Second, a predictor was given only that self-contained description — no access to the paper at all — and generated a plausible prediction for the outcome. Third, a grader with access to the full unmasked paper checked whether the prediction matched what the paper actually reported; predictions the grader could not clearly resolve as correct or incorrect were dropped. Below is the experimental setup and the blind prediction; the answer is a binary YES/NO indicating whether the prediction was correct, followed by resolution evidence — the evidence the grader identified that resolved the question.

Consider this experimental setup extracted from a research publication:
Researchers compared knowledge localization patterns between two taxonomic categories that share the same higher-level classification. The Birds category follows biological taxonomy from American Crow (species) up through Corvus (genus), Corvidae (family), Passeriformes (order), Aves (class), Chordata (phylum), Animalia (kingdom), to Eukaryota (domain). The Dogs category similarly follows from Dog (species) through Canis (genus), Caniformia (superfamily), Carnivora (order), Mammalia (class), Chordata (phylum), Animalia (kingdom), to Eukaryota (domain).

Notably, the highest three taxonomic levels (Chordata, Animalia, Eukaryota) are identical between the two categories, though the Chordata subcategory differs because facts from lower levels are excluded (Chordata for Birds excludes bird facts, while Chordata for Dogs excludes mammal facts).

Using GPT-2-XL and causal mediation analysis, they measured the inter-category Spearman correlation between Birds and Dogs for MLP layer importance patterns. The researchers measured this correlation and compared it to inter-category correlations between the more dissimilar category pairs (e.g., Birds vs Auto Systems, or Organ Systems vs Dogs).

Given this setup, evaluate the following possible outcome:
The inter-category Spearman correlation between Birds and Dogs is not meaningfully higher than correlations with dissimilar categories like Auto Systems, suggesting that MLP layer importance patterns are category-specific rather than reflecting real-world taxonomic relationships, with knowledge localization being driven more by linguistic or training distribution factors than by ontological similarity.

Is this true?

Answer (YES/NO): NO